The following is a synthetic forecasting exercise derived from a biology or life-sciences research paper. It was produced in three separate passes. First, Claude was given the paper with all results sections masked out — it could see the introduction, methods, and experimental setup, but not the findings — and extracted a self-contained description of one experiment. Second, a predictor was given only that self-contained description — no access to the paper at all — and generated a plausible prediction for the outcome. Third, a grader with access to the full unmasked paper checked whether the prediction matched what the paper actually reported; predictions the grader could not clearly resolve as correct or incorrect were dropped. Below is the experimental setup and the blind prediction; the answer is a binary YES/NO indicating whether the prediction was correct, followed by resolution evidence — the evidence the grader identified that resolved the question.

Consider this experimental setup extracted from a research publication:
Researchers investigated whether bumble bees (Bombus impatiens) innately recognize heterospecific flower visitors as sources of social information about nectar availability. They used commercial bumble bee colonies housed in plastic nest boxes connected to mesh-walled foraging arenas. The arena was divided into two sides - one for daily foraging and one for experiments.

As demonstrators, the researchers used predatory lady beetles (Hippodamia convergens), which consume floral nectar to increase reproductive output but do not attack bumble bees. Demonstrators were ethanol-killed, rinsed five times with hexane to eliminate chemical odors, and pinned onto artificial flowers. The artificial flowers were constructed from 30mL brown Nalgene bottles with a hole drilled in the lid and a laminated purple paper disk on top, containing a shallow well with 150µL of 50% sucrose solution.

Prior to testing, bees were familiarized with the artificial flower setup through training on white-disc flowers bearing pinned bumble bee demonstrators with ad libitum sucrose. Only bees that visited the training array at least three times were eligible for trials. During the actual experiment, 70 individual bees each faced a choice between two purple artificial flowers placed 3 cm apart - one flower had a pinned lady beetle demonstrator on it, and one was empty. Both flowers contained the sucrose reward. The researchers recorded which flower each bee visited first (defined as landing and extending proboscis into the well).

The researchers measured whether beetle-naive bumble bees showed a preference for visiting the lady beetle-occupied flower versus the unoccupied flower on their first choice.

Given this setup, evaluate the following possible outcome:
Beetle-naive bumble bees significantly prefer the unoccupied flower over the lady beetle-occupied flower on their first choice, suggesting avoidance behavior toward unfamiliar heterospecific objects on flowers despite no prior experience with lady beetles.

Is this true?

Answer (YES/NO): NO